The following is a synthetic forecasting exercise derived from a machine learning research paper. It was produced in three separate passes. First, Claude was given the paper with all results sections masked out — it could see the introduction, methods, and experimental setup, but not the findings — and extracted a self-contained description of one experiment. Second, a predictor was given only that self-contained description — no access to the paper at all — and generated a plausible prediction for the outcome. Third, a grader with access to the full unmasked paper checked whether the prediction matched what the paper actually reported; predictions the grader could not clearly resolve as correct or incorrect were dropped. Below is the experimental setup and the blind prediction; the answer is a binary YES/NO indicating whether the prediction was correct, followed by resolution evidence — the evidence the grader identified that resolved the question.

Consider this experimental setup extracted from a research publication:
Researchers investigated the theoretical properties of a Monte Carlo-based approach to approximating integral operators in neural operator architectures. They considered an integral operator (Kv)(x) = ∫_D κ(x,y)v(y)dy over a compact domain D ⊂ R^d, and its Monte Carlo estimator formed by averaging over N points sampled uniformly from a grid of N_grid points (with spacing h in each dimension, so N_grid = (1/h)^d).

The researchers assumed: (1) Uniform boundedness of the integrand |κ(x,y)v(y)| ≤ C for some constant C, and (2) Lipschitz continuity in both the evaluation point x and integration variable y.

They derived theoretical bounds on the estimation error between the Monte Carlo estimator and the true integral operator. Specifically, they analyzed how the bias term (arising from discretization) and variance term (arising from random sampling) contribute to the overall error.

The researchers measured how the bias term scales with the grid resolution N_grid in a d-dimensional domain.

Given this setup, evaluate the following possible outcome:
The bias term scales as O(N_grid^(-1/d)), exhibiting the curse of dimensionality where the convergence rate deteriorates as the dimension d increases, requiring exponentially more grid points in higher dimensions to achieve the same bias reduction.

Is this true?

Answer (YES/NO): YES